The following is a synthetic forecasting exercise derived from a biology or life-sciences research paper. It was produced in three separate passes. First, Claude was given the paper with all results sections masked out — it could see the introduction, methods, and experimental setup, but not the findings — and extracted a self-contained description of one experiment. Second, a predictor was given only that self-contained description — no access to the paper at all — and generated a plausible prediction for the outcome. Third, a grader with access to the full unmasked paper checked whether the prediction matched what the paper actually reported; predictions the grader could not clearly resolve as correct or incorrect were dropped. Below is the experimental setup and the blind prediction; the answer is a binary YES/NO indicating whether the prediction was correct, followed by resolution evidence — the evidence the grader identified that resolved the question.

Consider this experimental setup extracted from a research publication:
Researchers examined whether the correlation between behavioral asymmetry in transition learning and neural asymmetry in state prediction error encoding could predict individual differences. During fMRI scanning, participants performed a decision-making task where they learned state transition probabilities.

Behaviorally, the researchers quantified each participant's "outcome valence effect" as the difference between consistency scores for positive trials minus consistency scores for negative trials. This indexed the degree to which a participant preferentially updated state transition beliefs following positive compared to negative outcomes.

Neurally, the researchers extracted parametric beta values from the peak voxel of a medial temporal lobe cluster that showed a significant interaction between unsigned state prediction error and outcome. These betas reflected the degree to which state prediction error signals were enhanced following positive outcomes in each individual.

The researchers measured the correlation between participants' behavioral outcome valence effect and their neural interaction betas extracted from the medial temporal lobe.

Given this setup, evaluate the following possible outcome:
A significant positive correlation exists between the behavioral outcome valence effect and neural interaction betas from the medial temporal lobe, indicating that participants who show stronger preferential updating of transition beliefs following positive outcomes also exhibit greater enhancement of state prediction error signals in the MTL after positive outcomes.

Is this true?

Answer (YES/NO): NO